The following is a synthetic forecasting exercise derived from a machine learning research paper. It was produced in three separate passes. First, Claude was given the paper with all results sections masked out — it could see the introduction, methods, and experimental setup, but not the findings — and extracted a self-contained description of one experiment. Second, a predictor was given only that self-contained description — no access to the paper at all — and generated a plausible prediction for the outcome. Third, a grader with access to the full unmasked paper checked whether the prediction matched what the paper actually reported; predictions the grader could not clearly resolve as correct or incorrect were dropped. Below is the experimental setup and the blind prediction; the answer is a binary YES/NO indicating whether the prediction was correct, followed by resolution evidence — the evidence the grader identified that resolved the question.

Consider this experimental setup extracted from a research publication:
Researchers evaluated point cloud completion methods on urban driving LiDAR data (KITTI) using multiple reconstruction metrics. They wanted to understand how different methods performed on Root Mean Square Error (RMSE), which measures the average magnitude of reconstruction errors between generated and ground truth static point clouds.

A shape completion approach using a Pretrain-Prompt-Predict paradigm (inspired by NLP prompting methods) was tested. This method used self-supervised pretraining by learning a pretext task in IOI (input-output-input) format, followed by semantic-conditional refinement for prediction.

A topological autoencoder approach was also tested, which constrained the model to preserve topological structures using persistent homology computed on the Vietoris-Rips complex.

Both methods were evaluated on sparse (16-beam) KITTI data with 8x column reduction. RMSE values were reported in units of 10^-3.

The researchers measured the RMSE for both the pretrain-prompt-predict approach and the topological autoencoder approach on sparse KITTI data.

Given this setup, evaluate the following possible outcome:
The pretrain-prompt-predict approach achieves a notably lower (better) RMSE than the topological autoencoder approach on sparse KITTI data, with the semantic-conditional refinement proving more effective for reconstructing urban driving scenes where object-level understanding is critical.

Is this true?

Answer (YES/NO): NO